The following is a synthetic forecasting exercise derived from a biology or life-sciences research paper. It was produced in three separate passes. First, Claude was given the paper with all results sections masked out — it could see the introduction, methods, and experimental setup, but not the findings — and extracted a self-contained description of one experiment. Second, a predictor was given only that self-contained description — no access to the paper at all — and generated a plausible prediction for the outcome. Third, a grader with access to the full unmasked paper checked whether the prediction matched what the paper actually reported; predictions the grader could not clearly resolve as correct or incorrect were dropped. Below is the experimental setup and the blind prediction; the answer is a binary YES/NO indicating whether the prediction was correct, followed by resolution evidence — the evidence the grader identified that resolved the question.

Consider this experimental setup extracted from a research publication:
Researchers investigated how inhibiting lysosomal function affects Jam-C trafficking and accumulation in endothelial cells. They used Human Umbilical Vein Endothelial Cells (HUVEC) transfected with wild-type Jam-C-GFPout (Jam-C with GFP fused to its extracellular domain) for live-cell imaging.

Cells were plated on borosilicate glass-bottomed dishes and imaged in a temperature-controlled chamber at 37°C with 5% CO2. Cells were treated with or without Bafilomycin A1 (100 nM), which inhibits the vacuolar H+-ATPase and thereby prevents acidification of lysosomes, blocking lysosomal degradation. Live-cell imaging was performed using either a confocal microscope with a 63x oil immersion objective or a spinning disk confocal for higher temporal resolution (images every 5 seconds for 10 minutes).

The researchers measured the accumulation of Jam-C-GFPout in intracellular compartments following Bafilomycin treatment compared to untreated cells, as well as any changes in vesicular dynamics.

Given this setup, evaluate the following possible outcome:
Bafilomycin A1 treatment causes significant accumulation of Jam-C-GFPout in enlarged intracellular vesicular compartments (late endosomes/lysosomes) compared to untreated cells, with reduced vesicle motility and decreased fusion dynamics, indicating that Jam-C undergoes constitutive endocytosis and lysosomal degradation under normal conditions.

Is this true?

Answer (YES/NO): NO